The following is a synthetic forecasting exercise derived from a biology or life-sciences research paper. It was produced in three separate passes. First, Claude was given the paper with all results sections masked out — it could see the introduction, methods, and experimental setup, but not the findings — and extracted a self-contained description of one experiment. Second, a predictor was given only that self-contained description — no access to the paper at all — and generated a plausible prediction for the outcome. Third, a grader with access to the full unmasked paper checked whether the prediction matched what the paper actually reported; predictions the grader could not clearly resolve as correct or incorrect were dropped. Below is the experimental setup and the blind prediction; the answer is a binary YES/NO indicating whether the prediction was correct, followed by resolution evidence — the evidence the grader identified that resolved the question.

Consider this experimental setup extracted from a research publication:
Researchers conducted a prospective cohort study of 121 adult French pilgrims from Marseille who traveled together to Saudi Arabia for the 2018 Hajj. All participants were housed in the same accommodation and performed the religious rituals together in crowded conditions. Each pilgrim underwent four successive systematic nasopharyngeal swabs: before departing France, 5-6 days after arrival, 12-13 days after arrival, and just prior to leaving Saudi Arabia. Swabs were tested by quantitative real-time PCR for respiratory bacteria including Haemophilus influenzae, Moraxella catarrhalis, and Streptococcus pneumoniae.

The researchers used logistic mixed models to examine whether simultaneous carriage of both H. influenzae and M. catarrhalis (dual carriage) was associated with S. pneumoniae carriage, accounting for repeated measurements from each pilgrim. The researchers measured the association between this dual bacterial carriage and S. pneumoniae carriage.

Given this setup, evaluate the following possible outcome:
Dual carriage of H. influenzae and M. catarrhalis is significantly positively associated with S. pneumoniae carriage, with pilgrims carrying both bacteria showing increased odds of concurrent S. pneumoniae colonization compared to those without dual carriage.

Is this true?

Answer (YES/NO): YES